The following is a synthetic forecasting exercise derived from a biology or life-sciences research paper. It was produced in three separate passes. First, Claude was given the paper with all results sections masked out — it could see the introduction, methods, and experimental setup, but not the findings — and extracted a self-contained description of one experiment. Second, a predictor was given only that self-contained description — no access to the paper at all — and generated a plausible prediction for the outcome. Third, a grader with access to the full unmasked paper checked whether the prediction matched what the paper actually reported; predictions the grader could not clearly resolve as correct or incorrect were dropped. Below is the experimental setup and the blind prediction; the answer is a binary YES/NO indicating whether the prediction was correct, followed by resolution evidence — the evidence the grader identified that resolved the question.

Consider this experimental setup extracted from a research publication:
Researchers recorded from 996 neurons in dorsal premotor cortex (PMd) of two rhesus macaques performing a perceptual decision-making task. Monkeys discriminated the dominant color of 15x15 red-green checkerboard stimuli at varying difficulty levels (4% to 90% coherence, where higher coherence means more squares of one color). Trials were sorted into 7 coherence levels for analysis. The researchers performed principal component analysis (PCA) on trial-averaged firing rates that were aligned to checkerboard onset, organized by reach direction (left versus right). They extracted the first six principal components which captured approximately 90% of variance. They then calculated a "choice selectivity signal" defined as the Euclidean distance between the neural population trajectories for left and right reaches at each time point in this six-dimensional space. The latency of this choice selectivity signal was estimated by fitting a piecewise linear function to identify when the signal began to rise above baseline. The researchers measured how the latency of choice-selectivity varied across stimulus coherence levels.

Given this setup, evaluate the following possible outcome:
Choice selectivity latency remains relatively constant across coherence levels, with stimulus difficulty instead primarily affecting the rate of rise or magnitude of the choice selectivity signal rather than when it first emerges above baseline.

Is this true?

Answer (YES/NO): NO